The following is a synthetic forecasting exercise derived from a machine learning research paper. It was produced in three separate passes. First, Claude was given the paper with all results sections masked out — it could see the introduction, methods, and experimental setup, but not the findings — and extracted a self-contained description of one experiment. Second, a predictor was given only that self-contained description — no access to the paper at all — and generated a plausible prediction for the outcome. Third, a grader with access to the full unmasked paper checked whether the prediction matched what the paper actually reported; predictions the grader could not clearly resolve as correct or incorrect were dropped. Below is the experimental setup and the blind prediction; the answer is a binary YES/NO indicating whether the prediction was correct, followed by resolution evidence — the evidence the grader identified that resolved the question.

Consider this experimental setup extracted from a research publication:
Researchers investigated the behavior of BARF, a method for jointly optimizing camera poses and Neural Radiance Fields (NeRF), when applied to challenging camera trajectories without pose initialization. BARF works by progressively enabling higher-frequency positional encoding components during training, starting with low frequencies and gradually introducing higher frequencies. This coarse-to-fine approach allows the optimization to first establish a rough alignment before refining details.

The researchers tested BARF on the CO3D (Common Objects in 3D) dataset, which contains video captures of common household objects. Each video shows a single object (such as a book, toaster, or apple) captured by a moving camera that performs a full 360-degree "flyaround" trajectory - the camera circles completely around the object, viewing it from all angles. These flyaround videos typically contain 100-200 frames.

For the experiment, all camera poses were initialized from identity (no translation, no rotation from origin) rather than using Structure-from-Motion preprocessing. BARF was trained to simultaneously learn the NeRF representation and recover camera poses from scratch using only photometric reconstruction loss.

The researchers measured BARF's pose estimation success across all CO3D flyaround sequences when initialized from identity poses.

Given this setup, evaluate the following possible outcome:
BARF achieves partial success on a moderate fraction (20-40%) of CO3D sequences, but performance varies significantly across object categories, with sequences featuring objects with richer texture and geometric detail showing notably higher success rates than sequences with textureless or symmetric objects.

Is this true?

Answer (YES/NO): NO